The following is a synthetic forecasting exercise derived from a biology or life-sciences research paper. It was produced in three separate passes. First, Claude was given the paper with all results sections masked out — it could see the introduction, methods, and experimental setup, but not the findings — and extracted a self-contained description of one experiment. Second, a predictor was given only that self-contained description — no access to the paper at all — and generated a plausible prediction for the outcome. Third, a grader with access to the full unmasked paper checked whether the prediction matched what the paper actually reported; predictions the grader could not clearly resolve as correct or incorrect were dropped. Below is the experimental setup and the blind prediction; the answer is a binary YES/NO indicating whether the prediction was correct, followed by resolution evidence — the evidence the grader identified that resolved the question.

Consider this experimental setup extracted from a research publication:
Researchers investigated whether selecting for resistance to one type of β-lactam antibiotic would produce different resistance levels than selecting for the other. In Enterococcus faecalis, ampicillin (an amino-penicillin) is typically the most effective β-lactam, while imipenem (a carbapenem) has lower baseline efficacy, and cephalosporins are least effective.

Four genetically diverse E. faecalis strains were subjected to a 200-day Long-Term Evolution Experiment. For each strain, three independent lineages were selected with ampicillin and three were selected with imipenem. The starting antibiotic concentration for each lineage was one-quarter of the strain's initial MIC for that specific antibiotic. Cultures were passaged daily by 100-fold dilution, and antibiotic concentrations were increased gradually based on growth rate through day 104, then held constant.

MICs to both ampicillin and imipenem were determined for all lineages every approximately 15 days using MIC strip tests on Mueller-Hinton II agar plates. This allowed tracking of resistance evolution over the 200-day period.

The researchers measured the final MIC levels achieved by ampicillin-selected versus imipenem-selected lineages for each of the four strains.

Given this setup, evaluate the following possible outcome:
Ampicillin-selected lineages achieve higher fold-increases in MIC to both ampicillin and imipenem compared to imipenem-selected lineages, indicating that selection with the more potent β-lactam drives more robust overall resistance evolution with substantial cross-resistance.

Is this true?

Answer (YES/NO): NO